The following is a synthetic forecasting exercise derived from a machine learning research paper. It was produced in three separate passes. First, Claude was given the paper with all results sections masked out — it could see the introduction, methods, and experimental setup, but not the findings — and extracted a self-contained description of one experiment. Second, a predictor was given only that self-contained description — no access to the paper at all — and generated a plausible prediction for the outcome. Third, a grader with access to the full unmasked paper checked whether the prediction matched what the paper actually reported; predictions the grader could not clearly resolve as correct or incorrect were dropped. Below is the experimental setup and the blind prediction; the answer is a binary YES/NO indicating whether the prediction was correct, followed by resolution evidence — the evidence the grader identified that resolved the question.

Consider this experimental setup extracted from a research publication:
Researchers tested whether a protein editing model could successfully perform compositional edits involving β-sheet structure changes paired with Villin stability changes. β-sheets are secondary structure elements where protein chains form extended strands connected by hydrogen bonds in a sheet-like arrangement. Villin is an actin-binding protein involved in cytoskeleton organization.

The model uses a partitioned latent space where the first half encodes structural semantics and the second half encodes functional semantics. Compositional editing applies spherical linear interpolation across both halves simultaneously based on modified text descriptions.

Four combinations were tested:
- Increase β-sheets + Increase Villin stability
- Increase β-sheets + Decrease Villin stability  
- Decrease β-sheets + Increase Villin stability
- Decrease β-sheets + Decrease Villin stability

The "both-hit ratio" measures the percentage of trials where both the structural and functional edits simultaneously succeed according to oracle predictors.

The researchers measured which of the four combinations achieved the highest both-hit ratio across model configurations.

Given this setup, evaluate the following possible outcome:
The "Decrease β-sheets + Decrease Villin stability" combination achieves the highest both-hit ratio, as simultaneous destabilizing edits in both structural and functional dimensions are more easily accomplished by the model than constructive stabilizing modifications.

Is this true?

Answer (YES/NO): YES